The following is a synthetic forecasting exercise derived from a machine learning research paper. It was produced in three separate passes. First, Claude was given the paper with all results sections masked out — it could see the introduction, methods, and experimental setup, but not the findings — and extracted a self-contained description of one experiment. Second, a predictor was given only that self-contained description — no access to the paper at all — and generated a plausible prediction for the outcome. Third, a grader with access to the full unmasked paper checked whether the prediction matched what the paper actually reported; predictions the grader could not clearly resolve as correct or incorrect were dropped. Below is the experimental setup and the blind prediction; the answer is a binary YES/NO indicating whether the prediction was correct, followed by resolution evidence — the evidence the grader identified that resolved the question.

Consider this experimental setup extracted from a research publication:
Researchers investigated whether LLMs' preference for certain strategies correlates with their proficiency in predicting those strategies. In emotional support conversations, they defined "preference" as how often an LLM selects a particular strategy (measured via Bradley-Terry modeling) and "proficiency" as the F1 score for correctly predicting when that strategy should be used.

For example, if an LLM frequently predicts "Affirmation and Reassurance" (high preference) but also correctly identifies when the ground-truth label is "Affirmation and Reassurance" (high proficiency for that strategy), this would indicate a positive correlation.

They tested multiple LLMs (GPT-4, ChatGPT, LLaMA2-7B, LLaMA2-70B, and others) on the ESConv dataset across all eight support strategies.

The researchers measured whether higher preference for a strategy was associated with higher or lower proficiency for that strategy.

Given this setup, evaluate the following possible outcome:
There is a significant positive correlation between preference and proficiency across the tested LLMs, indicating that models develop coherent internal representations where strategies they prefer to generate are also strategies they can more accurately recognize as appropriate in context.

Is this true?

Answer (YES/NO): YES